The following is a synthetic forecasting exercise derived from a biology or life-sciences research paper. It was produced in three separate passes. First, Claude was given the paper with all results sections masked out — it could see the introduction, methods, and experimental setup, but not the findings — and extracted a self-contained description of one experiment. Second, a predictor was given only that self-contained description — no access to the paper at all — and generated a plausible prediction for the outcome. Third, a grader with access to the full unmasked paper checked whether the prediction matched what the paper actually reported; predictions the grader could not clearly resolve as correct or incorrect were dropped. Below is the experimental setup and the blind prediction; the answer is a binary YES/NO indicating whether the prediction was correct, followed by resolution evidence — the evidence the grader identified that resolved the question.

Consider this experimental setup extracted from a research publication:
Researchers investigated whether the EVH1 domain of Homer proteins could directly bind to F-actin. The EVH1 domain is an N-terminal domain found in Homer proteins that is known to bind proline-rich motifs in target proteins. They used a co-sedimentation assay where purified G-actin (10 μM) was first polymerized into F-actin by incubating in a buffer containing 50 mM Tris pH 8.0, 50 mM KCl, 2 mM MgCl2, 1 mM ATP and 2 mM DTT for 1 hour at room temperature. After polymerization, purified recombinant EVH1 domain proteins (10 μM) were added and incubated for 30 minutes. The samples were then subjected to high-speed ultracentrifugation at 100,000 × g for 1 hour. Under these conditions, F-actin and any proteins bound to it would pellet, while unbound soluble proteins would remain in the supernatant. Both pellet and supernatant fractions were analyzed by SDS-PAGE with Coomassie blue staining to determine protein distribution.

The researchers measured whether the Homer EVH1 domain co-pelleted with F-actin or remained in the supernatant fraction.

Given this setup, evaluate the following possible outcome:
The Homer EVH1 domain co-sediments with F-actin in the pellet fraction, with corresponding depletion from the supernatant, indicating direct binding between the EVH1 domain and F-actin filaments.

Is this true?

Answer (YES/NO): YES